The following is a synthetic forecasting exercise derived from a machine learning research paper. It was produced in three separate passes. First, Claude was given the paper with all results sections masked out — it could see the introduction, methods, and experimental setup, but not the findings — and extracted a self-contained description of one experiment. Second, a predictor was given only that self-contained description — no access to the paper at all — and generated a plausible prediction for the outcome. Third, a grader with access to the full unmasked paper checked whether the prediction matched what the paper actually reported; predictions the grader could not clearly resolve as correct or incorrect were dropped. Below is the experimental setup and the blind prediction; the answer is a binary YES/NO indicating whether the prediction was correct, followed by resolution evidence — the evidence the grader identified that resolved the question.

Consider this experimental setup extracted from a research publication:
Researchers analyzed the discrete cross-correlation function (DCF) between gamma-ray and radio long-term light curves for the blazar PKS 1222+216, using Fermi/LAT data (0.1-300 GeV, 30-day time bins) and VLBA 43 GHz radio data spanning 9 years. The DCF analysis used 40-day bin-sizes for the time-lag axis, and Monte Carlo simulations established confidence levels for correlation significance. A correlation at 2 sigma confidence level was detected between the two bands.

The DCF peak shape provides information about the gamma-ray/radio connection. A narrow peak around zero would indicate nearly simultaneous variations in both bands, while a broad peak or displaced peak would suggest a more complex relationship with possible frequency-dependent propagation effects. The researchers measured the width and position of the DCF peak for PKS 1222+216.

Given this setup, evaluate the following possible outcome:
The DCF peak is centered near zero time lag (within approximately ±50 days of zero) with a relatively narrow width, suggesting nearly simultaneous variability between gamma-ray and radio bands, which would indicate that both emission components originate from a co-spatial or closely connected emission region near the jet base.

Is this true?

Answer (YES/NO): NO